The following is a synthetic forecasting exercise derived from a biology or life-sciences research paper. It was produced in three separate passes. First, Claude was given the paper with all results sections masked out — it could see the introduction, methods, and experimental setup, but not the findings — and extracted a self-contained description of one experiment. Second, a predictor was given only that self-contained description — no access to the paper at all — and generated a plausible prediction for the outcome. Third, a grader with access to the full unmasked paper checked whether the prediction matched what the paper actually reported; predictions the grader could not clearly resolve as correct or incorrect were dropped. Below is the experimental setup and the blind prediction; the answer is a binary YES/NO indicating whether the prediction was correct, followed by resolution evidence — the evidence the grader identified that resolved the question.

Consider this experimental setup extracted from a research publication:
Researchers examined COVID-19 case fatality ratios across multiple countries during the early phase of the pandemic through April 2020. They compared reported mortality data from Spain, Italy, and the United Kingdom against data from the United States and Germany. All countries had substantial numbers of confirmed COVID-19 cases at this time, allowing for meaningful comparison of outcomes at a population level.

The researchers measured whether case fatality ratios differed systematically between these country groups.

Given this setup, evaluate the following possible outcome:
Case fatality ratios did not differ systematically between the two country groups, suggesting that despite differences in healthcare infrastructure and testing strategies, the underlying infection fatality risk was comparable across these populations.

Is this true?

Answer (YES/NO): NO